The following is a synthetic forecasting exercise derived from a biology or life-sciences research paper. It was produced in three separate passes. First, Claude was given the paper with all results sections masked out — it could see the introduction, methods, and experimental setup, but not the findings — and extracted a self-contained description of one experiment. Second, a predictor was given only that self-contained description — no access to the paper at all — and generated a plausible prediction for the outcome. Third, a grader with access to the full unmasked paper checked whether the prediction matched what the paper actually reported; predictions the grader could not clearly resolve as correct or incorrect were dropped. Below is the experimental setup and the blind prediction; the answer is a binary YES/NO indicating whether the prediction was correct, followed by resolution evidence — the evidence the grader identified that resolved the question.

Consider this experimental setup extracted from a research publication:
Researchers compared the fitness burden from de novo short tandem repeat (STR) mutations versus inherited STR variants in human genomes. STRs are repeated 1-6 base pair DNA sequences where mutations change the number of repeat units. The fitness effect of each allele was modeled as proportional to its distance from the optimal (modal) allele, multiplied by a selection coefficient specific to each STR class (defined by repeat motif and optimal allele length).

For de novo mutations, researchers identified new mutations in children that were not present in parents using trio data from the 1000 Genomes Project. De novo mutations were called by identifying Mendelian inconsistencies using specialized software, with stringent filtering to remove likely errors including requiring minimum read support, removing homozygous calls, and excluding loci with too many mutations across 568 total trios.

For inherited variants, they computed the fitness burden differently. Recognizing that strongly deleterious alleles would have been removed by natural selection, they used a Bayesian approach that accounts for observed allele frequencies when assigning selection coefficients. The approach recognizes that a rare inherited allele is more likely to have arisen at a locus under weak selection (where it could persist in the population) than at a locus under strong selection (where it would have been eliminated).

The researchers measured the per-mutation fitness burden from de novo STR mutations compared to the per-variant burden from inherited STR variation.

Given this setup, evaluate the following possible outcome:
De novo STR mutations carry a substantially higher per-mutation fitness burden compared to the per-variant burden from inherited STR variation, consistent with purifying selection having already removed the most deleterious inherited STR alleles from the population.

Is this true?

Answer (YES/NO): YES